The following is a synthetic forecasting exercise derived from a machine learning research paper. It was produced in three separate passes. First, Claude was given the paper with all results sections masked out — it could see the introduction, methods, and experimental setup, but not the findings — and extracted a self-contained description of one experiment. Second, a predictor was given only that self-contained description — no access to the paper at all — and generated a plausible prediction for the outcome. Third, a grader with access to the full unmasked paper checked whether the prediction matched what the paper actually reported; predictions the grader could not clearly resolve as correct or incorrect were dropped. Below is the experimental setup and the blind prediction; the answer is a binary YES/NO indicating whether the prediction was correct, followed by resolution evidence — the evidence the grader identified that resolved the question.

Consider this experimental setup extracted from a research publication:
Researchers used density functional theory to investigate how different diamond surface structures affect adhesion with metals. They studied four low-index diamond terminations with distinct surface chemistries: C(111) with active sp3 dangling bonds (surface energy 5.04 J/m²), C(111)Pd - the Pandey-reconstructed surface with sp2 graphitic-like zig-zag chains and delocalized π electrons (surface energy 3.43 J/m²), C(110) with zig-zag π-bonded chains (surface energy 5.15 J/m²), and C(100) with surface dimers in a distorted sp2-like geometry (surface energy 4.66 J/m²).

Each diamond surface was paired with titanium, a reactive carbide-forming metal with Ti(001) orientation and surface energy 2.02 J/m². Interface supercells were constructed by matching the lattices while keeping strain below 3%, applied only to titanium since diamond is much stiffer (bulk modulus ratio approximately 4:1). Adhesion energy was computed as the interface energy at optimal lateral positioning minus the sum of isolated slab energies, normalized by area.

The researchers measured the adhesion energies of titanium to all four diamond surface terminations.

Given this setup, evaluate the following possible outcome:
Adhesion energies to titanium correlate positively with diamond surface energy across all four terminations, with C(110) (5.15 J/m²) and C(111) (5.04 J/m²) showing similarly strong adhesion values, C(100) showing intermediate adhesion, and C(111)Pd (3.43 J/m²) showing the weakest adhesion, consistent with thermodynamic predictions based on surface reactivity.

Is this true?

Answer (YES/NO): YES